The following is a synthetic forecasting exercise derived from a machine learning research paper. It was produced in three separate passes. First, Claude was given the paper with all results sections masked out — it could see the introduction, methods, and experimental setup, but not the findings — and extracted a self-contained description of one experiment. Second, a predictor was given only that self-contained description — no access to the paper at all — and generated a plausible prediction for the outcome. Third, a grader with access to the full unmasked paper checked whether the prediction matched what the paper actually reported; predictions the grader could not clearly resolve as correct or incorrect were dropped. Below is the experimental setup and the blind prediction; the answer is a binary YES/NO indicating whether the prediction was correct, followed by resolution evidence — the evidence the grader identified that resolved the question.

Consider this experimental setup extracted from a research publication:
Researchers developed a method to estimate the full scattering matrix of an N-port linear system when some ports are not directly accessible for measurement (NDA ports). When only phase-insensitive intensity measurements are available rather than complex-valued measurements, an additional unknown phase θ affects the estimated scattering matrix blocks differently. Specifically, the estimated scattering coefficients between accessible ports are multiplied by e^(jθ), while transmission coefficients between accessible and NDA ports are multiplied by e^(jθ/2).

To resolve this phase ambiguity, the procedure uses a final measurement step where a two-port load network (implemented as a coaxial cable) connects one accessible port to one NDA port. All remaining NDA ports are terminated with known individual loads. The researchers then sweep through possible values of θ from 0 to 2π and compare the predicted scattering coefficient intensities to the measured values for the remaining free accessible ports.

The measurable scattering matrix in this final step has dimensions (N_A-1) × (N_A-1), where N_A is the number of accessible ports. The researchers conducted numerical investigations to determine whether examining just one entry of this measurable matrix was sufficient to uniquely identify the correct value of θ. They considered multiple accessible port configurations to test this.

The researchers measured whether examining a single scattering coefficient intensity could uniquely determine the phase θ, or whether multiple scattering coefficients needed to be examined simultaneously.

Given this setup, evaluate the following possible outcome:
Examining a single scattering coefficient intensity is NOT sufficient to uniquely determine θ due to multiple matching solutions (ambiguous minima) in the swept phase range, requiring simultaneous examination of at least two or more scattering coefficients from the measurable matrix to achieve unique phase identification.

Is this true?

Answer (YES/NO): YES